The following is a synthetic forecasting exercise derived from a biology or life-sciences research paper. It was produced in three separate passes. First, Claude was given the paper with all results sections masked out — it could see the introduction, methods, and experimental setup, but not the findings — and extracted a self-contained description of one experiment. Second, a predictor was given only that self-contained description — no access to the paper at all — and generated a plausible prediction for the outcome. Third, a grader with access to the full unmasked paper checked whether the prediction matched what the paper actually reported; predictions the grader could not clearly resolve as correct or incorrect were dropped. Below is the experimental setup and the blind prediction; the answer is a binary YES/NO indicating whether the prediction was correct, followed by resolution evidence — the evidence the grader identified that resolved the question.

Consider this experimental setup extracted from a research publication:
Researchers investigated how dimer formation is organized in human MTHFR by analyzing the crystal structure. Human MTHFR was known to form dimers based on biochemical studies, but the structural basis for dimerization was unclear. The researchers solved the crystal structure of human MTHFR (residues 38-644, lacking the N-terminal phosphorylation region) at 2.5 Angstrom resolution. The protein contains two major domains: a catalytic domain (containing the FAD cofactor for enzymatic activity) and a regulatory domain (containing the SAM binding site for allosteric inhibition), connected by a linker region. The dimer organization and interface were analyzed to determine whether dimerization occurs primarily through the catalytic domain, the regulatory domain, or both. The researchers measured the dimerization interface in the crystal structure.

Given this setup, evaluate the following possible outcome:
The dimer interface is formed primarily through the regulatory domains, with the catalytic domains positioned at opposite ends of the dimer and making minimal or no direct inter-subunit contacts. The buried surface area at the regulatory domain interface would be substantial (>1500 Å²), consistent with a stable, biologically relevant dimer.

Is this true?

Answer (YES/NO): NO